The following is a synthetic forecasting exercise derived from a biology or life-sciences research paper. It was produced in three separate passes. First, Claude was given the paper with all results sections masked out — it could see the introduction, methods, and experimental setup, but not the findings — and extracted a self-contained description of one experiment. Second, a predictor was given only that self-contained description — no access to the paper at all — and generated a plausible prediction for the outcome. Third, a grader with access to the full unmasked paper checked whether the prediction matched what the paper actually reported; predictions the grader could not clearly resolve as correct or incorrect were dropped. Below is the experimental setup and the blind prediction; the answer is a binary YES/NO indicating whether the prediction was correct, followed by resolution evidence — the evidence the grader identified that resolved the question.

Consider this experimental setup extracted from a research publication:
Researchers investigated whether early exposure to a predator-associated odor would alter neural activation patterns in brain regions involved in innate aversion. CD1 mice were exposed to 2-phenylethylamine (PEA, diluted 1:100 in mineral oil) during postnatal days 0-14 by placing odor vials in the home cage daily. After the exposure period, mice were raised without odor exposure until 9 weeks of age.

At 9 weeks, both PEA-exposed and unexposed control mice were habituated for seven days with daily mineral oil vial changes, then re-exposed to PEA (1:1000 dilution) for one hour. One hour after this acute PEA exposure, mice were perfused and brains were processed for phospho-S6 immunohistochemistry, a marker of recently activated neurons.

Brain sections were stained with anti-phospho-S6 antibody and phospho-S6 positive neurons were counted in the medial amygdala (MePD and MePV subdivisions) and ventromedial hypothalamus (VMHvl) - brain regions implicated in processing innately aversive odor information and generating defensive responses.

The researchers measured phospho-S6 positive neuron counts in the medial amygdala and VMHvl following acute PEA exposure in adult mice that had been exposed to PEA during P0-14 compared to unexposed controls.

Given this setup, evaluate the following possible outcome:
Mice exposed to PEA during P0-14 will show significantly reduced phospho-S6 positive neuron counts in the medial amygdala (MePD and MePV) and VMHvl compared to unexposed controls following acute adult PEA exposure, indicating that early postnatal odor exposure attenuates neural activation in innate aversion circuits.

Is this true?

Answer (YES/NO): NO